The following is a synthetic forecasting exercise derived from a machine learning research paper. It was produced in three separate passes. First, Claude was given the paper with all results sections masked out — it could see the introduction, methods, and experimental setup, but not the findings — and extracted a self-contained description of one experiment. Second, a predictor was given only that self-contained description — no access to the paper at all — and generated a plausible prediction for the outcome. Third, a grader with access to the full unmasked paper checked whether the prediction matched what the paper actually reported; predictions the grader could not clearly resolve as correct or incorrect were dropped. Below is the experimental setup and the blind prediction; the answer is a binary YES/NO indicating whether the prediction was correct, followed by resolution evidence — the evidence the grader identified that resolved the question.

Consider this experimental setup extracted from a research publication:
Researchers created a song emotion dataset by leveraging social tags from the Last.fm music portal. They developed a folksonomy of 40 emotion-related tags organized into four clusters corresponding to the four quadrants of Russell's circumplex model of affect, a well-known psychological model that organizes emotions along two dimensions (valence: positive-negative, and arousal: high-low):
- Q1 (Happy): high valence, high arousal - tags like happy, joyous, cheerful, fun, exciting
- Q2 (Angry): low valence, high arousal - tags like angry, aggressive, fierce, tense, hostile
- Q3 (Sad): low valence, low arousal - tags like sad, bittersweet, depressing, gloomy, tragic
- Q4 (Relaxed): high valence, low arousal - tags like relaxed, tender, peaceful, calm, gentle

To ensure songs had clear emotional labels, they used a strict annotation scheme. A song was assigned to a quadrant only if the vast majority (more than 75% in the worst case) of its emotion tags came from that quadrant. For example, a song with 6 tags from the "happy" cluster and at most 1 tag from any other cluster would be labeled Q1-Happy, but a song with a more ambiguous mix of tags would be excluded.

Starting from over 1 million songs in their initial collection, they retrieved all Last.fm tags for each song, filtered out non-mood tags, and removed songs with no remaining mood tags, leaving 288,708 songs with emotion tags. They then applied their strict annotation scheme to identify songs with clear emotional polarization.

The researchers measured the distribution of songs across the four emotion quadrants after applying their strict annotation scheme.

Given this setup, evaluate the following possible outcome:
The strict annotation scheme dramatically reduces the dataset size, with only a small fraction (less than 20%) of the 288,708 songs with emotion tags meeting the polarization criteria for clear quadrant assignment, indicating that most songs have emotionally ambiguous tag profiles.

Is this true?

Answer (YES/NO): YES